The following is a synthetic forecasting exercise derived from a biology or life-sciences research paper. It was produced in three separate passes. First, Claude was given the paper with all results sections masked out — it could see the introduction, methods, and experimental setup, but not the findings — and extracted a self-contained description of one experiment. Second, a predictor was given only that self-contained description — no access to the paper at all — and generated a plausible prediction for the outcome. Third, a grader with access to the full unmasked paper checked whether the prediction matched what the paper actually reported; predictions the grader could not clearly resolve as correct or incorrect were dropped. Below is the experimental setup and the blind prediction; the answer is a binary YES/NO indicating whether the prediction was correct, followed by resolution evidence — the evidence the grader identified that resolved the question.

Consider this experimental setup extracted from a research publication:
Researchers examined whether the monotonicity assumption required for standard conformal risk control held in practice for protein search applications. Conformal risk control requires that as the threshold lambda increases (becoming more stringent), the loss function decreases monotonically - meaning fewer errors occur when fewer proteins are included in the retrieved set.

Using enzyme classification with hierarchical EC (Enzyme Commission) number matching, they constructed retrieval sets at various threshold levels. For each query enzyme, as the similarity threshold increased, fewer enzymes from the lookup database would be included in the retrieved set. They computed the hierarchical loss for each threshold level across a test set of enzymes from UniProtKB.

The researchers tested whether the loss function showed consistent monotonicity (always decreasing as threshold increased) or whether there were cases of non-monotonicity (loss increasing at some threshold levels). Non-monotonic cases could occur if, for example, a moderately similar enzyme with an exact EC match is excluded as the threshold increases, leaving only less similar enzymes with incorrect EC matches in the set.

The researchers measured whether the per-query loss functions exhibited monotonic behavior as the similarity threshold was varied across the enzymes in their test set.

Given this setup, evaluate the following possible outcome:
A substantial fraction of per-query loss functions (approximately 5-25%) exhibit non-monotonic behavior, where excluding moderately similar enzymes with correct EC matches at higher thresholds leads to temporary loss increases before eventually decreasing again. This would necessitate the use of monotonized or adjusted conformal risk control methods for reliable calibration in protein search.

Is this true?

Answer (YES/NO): NO